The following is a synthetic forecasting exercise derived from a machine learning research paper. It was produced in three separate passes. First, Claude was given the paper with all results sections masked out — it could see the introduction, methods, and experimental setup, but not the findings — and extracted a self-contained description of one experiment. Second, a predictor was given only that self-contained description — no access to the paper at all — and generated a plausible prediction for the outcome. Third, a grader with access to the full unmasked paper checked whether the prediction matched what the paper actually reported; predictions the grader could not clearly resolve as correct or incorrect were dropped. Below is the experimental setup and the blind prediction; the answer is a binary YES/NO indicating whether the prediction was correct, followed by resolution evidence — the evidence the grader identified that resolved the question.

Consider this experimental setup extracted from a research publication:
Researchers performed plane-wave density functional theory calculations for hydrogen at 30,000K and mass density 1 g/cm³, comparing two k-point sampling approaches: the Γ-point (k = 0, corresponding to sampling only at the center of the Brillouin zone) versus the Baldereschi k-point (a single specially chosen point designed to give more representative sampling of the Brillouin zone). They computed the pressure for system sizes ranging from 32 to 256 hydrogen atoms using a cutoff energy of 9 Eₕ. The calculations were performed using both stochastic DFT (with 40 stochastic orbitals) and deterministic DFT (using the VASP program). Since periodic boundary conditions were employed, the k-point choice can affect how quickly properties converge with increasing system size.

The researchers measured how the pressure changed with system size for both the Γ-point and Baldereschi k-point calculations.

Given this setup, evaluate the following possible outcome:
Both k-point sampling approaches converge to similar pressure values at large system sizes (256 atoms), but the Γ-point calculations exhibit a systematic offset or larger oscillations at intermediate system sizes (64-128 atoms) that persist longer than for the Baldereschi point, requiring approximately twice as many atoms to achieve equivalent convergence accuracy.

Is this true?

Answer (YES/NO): NO